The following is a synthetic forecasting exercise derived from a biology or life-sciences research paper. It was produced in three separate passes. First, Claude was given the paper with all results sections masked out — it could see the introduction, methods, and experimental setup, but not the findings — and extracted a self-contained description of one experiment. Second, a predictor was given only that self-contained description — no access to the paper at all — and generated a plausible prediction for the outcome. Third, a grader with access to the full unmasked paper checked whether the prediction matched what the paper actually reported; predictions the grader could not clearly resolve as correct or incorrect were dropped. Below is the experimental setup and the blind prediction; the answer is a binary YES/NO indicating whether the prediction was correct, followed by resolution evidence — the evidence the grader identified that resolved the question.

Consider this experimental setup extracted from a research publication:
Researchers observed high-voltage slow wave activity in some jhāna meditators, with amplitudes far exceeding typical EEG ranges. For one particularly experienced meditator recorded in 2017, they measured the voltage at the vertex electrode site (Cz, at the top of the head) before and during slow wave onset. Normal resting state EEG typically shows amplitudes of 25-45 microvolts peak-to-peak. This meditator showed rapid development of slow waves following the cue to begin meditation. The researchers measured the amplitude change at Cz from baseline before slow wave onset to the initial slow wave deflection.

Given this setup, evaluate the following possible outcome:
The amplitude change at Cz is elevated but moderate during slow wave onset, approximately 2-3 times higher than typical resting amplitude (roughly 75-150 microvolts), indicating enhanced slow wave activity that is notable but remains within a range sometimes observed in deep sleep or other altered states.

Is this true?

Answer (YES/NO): NO